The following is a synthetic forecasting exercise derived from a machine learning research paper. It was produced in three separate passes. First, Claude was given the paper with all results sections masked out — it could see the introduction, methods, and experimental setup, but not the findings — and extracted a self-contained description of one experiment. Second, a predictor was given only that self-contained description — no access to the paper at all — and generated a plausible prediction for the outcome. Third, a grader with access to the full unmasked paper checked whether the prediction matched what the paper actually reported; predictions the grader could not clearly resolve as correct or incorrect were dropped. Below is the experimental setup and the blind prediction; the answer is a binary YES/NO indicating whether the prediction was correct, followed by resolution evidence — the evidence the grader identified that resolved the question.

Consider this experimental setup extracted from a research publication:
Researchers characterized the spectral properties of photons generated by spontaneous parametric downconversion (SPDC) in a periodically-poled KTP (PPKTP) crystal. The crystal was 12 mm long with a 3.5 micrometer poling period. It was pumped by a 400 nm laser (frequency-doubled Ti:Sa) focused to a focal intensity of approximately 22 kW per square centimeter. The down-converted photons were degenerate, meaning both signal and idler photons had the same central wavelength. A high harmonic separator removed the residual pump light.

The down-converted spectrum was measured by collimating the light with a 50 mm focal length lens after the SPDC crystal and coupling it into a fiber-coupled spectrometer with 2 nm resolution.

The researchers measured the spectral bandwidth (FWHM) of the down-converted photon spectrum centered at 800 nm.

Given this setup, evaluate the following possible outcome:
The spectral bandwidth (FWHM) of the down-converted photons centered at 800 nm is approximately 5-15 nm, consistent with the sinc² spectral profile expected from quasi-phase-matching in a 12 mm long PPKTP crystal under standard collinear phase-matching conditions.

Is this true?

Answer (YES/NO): NO